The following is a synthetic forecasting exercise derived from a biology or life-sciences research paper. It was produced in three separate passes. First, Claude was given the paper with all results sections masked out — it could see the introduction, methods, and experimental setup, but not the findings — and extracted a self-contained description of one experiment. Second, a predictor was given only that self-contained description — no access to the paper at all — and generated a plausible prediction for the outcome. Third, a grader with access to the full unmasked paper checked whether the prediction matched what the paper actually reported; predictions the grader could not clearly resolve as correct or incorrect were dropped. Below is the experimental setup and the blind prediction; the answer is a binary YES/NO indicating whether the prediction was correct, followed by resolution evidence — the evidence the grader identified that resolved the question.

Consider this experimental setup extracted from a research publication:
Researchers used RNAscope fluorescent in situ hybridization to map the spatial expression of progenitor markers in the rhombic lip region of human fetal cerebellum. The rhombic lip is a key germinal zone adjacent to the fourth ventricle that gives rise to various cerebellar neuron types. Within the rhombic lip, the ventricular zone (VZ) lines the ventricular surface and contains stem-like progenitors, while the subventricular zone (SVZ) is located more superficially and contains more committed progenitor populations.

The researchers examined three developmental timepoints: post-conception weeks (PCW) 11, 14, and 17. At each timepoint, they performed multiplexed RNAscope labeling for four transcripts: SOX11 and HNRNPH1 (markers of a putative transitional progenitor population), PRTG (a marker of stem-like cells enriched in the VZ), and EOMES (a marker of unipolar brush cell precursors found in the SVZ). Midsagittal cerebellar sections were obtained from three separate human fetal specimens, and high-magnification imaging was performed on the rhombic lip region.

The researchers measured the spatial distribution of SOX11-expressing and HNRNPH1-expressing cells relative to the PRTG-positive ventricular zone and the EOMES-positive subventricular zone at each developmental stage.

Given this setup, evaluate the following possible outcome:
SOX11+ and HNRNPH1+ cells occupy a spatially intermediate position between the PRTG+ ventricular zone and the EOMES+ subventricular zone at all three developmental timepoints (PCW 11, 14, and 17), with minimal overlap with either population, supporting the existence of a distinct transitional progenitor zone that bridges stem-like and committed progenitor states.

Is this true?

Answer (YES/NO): NO